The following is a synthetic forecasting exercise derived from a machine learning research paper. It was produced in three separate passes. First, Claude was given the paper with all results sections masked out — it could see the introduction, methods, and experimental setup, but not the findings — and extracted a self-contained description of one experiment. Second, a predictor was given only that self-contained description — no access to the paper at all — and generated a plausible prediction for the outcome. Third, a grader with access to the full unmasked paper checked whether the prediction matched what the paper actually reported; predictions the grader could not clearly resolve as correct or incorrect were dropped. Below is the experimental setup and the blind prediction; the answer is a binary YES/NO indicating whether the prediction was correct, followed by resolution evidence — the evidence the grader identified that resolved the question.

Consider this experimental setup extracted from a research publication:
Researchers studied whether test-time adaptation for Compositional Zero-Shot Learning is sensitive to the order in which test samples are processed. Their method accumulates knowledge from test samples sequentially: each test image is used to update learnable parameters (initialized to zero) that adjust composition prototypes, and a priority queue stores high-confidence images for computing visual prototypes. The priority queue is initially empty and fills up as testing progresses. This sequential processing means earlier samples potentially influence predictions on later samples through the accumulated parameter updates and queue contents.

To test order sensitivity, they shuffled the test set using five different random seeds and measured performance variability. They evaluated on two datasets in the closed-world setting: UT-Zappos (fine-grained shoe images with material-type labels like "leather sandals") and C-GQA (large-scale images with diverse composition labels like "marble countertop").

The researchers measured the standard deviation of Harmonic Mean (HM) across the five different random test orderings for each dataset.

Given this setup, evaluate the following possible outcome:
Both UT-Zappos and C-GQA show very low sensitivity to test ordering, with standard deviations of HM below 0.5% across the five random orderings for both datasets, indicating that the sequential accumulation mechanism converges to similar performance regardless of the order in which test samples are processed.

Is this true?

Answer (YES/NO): NO